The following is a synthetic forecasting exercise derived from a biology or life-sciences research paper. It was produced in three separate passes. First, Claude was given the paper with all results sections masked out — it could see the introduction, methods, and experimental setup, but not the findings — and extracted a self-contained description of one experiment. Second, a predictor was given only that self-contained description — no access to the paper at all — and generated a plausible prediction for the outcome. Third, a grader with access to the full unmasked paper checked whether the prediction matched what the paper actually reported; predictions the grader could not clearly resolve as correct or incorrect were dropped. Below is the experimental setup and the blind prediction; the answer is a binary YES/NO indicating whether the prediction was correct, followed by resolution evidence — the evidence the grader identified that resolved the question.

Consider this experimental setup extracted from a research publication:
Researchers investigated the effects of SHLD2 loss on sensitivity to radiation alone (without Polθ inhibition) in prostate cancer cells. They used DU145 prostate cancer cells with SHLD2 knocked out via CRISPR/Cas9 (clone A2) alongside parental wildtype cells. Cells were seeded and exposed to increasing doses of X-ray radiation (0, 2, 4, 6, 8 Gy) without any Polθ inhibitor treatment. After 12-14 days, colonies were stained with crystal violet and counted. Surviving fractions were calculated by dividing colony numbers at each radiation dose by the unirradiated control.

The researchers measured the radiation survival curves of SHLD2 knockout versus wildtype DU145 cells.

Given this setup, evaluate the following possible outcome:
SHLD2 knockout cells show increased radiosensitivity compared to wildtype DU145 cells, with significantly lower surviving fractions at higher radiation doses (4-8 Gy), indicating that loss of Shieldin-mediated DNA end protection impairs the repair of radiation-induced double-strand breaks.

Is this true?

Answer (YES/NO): YES